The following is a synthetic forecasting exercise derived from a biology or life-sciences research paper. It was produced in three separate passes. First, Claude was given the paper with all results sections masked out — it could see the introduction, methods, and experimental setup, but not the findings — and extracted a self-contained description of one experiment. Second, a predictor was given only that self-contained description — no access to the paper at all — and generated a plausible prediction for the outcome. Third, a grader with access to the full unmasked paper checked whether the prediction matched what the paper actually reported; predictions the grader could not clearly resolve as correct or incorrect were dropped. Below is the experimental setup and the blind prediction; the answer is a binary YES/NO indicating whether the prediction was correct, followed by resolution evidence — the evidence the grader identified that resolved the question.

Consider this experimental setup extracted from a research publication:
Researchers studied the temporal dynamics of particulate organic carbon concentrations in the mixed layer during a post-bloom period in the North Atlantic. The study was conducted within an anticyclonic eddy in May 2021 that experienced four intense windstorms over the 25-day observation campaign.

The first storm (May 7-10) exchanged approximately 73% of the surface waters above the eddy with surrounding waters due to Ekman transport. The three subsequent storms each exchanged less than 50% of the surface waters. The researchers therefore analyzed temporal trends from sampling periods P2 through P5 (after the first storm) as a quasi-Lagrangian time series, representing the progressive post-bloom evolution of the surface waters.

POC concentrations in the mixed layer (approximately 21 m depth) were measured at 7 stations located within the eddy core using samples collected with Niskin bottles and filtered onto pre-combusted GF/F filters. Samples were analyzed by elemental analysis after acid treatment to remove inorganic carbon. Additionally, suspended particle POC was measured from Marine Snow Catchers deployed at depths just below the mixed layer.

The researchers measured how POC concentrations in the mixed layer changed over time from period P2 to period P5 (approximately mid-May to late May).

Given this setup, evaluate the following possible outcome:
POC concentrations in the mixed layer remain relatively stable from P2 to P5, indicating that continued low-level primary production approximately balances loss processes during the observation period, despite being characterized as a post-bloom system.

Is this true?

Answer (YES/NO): NO